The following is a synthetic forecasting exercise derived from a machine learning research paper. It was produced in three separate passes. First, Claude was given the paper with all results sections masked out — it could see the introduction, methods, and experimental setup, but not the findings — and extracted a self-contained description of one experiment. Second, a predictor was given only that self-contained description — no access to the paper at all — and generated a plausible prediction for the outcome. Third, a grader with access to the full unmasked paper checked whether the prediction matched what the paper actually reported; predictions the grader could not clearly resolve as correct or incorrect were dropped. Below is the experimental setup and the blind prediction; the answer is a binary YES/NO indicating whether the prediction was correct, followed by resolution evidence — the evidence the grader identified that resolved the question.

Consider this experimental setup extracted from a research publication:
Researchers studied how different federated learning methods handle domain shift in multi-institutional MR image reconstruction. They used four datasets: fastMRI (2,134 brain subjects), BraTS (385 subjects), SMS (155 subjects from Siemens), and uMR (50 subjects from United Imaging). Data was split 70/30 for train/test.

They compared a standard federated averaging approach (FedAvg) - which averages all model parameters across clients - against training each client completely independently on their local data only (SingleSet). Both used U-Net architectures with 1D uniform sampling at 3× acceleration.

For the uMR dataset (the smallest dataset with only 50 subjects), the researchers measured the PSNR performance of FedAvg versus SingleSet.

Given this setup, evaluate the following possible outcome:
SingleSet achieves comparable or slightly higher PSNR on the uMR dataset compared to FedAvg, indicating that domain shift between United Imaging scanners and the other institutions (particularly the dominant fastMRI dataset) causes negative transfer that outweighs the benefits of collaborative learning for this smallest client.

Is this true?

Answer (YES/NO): NO